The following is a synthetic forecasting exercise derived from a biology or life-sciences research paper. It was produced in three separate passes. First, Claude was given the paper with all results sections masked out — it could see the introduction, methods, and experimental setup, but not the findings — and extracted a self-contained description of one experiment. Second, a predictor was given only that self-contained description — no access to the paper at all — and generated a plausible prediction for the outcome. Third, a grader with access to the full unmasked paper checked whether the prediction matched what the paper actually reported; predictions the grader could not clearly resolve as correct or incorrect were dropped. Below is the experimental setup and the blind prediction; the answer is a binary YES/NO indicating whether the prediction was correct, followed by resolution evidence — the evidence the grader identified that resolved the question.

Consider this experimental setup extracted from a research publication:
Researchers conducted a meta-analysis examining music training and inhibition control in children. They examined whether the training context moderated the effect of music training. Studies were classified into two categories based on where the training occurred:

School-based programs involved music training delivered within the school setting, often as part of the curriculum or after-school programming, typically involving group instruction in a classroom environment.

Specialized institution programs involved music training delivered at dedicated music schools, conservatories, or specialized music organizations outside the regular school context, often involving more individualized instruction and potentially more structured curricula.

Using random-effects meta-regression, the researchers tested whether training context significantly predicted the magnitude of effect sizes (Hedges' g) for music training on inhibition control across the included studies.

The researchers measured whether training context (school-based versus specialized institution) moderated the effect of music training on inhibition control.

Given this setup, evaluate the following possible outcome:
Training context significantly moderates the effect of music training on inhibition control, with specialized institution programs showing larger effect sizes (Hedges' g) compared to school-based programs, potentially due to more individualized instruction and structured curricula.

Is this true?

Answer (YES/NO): YES